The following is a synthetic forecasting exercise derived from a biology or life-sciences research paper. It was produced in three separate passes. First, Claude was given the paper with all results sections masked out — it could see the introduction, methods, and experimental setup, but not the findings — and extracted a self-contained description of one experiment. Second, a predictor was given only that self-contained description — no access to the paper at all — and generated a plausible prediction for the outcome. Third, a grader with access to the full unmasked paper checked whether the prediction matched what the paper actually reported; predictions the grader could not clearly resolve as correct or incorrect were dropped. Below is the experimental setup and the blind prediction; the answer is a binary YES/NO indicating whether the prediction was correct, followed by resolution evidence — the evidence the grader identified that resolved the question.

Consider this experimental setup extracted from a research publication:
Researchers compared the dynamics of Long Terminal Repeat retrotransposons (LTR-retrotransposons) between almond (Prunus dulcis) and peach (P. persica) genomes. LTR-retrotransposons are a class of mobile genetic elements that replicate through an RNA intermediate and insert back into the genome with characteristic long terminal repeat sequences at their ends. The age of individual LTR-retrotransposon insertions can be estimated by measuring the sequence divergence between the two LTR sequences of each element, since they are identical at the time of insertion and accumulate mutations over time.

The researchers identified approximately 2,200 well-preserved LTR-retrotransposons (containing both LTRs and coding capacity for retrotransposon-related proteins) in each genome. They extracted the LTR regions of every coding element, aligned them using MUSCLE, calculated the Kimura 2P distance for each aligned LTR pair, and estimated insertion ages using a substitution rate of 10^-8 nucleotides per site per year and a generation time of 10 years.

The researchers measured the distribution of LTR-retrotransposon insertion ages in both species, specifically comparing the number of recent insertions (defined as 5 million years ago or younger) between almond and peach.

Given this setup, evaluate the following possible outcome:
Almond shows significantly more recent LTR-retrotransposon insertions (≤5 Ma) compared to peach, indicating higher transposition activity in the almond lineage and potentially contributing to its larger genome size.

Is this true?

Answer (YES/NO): NO